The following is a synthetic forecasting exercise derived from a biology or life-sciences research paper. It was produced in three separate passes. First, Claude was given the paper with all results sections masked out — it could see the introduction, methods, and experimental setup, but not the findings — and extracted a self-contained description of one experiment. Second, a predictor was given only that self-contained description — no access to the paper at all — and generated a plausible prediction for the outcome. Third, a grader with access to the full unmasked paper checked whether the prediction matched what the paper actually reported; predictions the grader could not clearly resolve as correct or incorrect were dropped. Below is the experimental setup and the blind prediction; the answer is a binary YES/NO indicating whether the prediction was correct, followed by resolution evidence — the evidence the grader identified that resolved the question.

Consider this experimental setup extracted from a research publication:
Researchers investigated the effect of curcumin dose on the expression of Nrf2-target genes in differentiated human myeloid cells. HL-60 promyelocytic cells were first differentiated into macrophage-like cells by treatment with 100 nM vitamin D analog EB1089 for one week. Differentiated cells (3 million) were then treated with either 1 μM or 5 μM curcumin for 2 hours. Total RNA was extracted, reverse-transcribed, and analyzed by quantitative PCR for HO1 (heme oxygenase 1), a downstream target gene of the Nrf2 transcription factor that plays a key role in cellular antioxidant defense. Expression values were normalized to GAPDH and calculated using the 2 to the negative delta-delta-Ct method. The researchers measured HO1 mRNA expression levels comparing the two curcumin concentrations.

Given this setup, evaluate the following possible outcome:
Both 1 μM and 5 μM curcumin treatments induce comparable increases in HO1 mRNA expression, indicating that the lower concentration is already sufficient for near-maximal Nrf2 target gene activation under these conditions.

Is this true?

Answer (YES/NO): NO